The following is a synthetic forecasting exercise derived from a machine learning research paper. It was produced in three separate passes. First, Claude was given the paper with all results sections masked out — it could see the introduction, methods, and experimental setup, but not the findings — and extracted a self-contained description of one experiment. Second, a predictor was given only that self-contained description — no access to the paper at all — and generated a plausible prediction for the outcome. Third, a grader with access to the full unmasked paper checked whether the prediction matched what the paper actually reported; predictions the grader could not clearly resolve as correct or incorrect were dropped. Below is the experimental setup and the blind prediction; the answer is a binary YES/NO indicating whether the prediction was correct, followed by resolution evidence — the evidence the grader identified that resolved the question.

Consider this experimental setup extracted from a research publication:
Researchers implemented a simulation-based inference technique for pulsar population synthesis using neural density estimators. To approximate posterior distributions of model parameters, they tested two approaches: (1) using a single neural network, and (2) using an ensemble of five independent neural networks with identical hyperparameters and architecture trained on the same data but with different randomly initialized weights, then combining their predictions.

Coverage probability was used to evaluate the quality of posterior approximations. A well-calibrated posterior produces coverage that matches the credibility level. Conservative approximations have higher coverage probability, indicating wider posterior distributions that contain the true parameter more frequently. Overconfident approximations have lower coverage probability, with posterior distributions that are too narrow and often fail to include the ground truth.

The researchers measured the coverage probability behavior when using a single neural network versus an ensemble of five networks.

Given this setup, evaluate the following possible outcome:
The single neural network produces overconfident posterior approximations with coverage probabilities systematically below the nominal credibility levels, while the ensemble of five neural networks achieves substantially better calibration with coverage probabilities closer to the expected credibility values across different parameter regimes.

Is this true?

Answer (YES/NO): NO